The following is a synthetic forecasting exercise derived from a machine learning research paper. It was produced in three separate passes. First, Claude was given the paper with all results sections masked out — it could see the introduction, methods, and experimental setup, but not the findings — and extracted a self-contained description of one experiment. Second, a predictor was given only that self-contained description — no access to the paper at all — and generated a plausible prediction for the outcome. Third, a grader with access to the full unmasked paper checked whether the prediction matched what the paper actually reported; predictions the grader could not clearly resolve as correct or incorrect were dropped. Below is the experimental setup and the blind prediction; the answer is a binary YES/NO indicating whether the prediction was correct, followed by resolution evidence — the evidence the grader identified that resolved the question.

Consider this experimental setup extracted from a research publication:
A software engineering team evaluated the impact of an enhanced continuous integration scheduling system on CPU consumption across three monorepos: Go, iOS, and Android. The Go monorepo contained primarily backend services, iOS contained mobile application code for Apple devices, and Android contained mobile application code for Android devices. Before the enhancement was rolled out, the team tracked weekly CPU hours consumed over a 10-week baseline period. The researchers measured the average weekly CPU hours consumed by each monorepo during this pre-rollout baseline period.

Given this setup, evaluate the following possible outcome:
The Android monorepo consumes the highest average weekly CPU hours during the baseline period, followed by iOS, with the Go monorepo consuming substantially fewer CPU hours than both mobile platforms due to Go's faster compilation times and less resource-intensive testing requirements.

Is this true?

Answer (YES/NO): NO